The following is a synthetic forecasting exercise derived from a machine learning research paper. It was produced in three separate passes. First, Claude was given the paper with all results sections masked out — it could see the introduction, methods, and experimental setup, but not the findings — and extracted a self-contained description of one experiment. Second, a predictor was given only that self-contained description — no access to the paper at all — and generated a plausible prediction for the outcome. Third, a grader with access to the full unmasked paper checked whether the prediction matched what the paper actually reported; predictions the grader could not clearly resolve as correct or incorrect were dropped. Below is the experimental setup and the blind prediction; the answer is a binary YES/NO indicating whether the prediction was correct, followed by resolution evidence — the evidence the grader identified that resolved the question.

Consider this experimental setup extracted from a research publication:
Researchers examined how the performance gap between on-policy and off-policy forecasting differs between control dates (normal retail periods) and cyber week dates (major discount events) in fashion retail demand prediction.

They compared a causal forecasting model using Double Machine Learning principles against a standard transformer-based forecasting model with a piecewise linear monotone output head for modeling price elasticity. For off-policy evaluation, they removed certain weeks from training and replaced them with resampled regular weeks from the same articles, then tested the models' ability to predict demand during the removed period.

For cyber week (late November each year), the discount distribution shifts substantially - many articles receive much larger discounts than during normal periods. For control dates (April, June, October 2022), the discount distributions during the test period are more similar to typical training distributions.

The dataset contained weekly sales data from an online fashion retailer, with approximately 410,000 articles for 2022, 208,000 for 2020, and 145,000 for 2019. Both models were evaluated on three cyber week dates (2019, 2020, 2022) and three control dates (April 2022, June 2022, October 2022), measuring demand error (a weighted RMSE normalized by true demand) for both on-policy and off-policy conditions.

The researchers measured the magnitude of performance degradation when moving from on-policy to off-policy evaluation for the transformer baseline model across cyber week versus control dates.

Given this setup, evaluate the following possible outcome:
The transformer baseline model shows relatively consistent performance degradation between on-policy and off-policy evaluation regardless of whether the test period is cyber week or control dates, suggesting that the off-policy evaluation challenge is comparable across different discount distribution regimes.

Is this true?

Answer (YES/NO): NO